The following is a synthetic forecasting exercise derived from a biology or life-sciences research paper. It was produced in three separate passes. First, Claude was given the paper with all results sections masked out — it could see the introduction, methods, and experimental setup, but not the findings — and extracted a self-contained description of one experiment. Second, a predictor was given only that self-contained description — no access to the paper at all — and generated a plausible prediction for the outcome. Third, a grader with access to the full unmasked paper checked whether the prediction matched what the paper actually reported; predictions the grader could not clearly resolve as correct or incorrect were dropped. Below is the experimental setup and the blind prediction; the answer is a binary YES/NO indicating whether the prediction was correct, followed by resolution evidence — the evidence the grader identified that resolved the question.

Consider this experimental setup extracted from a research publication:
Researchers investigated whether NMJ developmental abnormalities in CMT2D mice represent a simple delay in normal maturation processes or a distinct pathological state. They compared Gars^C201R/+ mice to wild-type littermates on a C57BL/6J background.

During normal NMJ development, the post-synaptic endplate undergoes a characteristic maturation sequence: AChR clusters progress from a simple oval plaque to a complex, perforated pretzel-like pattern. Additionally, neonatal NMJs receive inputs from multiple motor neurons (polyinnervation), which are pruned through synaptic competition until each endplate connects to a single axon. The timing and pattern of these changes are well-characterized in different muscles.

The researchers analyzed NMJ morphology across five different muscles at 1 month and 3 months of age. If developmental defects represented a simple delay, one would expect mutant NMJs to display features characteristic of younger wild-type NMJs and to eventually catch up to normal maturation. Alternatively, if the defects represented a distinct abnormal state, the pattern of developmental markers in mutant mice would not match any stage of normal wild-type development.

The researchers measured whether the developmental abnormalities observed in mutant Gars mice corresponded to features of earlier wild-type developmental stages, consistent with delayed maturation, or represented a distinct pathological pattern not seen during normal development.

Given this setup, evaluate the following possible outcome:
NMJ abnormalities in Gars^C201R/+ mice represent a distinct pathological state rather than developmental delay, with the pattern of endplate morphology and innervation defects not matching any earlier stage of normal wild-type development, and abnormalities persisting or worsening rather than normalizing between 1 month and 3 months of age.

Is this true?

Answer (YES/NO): YES